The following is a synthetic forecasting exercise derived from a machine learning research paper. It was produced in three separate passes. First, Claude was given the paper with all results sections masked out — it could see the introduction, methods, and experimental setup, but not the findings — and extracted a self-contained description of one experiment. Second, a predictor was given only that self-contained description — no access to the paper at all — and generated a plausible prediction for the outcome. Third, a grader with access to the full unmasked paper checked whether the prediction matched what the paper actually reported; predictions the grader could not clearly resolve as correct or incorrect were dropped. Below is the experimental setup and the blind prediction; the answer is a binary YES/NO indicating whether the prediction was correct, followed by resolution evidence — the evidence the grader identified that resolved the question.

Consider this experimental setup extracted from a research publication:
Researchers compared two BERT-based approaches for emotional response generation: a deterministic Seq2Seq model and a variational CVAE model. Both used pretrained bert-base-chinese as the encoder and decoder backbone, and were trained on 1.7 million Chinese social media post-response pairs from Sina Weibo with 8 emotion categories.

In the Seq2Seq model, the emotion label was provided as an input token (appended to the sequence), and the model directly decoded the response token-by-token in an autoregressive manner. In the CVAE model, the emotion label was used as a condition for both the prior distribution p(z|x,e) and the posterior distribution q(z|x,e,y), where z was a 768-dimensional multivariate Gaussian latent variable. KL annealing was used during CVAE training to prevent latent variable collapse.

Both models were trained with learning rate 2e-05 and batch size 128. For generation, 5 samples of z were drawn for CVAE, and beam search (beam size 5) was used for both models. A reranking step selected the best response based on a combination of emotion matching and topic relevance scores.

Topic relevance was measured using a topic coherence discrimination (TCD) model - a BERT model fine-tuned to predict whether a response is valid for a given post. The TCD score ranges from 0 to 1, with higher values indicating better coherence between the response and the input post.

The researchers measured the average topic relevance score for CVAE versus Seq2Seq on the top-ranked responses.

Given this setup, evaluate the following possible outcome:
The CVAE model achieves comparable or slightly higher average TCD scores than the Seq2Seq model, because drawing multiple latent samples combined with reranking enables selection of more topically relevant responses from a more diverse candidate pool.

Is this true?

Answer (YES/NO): YES